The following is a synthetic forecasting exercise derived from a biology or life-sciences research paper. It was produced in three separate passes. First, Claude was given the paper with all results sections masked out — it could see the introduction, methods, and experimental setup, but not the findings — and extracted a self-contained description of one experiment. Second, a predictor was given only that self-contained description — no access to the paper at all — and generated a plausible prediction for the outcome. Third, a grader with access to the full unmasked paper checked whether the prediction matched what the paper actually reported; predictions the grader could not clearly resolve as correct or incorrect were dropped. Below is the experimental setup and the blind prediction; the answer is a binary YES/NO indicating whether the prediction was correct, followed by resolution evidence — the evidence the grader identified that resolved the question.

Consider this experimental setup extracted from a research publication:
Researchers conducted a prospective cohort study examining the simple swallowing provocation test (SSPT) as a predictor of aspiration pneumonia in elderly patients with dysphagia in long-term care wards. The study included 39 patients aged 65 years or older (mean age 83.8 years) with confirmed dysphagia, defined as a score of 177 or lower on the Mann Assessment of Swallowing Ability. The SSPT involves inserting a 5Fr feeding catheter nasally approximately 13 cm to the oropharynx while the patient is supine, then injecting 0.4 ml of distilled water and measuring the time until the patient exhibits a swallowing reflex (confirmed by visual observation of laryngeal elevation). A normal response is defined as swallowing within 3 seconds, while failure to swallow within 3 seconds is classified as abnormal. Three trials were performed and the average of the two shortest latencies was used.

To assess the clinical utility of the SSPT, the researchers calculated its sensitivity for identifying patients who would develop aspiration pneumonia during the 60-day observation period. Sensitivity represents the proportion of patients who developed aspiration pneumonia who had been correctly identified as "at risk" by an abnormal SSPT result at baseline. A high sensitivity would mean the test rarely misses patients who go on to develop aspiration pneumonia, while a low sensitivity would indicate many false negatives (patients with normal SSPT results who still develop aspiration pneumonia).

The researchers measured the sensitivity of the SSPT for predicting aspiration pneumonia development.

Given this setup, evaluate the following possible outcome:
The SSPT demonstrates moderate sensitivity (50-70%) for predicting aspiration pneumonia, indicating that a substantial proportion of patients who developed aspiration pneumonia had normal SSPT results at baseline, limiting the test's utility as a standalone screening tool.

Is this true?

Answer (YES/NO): NO